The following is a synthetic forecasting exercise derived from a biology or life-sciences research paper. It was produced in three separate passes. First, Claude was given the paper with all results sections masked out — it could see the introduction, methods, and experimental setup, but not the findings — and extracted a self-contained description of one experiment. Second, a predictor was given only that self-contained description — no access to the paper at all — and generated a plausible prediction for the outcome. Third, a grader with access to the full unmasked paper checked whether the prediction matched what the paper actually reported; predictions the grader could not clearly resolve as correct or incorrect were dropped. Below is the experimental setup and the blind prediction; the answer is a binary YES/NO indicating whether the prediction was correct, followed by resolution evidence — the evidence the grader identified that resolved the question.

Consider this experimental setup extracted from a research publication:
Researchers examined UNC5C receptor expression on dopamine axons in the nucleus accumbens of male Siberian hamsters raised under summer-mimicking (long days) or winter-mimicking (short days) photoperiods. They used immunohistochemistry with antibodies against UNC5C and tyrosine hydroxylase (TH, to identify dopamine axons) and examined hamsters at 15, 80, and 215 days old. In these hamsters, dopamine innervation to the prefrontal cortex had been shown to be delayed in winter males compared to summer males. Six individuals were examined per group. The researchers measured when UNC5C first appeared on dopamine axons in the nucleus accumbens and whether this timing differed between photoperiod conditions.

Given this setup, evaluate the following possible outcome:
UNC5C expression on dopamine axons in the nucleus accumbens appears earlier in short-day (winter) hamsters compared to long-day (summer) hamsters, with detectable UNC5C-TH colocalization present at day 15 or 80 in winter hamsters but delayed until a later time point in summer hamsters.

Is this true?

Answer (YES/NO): NO